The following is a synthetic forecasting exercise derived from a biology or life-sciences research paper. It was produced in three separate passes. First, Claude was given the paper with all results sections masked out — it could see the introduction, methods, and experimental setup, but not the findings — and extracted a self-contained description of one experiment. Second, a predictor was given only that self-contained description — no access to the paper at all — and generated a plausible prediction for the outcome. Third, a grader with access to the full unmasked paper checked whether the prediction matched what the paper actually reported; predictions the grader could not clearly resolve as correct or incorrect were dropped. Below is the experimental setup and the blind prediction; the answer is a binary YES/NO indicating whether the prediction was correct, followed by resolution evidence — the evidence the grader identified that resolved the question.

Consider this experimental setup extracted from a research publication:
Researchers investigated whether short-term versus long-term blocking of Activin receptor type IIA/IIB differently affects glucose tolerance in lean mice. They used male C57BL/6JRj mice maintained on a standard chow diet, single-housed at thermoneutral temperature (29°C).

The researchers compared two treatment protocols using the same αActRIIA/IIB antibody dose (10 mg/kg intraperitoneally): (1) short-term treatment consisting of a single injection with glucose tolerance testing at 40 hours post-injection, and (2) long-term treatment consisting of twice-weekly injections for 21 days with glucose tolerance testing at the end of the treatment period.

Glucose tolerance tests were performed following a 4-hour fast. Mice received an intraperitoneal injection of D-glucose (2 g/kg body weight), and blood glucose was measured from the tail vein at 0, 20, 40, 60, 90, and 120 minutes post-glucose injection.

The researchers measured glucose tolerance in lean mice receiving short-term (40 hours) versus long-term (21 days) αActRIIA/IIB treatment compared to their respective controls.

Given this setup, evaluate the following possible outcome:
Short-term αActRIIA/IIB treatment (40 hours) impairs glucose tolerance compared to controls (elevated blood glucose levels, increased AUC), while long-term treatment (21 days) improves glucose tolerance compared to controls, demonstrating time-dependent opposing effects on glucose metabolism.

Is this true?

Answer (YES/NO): NO